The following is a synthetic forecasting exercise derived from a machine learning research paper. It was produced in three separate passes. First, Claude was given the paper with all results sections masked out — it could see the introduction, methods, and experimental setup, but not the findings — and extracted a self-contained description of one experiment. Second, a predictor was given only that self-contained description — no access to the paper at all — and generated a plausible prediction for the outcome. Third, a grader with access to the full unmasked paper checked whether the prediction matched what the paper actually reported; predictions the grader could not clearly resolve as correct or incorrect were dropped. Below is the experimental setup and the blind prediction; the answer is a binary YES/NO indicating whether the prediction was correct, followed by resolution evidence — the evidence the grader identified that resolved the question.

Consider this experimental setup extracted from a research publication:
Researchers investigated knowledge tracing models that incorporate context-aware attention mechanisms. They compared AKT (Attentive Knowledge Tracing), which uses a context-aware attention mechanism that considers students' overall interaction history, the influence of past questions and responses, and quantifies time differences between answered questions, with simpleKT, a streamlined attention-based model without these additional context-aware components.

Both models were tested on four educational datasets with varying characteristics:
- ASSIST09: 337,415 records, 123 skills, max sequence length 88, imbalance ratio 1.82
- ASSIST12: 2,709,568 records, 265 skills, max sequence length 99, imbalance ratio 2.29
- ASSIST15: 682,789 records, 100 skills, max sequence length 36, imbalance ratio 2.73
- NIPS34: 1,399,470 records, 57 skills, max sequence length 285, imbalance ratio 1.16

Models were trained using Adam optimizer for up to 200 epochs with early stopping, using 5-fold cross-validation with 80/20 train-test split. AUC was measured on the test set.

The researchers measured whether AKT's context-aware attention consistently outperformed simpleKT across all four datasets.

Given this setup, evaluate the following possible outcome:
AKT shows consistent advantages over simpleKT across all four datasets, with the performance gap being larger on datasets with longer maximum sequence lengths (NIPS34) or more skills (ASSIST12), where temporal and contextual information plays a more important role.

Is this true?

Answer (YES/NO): NO